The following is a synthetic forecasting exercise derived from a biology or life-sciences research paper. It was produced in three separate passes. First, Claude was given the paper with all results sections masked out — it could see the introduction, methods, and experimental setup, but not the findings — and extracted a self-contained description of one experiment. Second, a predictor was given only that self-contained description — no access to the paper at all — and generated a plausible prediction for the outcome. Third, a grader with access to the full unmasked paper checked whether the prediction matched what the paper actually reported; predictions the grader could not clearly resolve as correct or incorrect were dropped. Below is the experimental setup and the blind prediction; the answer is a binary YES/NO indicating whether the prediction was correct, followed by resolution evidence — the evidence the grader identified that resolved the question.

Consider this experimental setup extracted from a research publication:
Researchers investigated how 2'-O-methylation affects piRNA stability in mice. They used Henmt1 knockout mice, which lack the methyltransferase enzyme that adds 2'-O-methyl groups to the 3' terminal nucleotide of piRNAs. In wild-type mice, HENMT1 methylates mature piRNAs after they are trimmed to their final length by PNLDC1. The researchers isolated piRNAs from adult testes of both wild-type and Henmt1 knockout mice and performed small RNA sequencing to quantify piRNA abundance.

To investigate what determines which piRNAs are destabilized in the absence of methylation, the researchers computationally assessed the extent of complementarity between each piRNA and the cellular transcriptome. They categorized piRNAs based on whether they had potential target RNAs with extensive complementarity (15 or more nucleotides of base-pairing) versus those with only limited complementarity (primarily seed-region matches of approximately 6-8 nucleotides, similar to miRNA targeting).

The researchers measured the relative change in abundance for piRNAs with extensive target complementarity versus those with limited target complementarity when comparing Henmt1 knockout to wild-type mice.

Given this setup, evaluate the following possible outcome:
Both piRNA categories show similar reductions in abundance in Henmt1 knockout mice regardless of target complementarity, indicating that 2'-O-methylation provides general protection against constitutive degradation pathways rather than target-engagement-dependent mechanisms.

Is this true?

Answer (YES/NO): NO